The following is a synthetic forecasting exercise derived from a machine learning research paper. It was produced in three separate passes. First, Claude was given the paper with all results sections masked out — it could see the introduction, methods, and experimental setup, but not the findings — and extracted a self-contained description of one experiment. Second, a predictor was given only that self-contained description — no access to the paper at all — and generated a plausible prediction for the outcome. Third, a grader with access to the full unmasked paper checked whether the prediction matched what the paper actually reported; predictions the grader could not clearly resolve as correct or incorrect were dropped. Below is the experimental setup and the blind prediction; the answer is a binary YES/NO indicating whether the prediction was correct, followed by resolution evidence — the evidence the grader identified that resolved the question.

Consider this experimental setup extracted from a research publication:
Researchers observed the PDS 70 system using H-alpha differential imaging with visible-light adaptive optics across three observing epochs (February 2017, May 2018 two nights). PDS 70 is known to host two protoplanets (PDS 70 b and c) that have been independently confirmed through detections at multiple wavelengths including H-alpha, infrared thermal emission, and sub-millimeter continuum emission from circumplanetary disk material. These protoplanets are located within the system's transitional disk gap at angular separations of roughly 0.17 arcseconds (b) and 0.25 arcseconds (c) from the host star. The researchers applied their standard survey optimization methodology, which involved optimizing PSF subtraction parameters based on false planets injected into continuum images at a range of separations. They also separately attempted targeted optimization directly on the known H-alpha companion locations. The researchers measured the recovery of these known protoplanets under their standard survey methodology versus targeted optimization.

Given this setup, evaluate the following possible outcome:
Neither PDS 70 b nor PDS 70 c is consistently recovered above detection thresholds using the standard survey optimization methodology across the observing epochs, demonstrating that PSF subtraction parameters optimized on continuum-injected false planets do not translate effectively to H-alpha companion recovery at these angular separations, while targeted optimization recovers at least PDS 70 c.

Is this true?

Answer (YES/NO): YES